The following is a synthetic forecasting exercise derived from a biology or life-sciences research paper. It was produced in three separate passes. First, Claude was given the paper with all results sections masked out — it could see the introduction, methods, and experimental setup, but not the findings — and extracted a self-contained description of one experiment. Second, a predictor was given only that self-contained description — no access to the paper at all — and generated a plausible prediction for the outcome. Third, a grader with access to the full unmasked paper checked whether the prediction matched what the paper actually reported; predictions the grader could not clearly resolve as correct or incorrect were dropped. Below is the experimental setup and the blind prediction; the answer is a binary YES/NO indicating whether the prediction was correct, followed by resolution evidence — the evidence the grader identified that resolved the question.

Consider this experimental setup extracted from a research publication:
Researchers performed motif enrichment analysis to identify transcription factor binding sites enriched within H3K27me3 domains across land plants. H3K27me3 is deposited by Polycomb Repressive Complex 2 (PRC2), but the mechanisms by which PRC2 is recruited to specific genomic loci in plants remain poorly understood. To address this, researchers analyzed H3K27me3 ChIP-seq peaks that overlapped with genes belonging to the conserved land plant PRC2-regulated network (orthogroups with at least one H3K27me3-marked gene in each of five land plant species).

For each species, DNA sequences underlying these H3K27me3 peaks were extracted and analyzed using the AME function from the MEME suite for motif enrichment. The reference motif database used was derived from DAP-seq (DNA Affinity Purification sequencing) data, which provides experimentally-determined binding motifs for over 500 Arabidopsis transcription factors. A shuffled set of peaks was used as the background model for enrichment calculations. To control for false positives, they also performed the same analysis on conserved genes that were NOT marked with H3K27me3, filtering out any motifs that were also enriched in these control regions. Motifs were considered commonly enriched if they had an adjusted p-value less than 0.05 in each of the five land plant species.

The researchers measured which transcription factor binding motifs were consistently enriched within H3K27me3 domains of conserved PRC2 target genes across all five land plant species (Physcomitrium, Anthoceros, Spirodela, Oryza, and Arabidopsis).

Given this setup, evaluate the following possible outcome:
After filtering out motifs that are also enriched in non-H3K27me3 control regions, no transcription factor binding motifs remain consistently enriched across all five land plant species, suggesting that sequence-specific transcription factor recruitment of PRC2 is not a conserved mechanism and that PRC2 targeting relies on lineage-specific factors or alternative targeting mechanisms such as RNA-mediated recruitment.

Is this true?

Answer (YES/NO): NO